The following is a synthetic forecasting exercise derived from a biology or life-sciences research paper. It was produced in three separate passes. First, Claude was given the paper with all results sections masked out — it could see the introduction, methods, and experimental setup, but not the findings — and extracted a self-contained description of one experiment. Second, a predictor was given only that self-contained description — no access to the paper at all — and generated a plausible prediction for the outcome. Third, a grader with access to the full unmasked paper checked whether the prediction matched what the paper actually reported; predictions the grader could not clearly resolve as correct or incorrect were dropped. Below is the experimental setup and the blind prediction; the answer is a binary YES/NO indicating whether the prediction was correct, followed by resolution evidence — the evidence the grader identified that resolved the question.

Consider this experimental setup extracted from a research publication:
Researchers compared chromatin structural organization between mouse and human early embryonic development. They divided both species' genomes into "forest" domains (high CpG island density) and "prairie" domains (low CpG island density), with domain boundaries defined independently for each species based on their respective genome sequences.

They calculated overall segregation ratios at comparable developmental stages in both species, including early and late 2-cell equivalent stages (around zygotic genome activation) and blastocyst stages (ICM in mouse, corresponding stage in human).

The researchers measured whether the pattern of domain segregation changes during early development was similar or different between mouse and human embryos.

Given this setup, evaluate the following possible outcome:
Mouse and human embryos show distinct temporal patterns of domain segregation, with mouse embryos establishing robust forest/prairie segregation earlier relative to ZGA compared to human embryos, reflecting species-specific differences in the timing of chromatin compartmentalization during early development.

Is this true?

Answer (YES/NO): NO